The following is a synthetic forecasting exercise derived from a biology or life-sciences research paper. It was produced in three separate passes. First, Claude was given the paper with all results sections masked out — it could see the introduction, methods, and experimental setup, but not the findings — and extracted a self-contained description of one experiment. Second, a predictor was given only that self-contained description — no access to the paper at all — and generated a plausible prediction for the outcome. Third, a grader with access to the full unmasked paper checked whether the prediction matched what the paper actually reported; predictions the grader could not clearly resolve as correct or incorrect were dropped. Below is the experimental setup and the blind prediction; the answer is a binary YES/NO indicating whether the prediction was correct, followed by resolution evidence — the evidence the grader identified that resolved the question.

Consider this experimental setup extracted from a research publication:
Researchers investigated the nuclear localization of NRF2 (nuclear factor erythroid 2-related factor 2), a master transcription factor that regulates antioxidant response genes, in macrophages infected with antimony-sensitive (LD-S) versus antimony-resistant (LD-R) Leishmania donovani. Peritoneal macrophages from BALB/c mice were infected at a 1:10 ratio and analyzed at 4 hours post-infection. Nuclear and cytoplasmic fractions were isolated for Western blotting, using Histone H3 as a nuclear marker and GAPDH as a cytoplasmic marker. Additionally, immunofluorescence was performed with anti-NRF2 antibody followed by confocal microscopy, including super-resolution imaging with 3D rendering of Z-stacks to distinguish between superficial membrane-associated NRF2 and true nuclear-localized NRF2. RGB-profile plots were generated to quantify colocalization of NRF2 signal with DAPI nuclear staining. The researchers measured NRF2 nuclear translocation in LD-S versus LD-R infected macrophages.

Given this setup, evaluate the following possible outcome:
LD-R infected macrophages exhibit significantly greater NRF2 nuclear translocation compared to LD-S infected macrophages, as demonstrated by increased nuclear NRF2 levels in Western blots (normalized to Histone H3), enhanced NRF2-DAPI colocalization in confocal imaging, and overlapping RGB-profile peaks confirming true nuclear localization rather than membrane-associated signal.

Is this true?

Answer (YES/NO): YES